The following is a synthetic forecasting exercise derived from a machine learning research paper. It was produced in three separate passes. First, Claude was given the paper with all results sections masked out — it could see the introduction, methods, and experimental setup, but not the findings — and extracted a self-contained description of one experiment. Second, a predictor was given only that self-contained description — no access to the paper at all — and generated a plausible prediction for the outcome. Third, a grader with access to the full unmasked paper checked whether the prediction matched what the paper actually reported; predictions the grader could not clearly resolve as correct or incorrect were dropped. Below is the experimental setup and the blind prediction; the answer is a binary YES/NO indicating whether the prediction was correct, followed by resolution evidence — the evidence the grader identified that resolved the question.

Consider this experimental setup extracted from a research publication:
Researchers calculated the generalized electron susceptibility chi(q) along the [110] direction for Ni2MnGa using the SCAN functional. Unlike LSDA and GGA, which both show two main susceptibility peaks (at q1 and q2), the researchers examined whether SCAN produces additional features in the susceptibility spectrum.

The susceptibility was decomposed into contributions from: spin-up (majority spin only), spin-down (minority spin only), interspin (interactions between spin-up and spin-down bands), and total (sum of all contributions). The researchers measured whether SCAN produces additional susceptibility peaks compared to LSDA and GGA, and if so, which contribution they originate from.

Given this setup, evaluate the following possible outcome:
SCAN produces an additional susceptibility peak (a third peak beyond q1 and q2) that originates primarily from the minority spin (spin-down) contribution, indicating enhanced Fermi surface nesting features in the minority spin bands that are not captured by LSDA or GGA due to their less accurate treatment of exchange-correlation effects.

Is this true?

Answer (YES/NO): NO